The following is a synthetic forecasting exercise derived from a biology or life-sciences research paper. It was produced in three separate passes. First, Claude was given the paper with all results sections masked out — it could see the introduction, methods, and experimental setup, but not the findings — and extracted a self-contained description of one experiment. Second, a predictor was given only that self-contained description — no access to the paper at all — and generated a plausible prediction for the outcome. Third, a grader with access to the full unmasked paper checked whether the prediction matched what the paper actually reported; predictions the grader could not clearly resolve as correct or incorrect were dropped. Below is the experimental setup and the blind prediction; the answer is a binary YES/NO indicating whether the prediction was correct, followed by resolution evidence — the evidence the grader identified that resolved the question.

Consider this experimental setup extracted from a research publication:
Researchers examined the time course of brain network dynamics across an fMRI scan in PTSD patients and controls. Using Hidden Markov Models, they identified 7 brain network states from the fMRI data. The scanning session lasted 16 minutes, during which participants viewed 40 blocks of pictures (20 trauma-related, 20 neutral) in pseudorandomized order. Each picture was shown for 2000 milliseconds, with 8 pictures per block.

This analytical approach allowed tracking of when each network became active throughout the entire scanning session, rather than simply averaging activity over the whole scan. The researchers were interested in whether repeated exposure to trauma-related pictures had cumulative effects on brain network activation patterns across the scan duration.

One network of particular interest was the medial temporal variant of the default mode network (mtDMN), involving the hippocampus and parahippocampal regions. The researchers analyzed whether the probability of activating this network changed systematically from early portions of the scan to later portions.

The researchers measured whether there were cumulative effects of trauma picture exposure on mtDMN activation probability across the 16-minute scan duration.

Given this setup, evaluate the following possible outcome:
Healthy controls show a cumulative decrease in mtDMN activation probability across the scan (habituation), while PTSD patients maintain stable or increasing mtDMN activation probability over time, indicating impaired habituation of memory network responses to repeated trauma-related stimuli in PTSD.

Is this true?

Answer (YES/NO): NO